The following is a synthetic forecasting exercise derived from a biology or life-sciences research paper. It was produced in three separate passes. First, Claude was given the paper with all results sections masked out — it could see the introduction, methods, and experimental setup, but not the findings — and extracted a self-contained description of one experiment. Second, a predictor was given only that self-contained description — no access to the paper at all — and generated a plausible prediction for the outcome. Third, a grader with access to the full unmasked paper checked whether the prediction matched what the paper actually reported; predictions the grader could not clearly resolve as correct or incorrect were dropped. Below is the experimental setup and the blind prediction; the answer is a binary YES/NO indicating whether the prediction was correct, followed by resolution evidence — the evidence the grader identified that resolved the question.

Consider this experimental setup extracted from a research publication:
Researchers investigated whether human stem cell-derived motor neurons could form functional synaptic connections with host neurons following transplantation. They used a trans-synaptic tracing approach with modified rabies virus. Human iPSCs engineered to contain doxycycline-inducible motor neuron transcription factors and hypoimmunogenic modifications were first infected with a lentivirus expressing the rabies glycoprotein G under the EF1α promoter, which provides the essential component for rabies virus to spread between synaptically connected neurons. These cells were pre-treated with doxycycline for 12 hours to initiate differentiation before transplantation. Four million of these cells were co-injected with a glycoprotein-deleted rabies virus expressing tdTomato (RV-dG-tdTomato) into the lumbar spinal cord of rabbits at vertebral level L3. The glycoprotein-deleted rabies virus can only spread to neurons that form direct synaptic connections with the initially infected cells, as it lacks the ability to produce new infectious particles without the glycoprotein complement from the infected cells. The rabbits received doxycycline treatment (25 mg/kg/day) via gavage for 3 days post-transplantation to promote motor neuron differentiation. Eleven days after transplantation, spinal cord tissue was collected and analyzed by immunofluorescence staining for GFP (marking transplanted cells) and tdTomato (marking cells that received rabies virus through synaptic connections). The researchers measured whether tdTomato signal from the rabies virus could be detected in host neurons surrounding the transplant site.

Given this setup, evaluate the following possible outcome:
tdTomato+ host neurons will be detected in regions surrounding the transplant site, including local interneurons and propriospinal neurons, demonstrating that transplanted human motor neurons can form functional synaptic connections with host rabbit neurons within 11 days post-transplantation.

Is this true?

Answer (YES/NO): NO